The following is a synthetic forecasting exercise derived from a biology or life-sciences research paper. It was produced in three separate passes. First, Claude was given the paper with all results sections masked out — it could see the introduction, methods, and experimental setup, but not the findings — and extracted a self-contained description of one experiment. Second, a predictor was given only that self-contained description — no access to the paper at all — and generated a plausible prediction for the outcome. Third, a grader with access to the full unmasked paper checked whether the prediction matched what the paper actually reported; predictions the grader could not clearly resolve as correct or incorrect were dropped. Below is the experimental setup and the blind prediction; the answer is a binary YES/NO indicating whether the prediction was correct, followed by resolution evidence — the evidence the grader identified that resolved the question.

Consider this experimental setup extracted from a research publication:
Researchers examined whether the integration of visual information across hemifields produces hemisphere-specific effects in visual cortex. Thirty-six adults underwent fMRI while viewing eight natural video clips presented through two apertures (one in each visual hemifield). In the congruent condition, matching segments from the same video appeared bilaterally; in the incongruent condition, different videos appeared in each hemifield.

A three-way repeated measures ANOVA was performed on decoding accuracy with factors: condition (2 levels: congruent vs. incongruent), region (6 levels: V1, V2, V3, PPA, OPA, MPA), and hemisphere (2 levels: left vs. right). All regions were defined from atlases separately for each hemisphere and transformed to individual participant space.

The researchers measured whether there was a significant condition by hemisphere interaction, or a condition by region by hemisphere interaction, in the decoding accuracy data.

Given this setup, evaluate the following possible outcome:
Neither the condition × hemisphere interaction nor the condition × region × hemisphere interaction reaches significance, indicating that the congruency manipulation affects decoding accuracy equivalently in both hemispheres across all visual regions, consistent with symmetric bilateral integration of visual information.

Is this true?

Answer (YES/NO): YES